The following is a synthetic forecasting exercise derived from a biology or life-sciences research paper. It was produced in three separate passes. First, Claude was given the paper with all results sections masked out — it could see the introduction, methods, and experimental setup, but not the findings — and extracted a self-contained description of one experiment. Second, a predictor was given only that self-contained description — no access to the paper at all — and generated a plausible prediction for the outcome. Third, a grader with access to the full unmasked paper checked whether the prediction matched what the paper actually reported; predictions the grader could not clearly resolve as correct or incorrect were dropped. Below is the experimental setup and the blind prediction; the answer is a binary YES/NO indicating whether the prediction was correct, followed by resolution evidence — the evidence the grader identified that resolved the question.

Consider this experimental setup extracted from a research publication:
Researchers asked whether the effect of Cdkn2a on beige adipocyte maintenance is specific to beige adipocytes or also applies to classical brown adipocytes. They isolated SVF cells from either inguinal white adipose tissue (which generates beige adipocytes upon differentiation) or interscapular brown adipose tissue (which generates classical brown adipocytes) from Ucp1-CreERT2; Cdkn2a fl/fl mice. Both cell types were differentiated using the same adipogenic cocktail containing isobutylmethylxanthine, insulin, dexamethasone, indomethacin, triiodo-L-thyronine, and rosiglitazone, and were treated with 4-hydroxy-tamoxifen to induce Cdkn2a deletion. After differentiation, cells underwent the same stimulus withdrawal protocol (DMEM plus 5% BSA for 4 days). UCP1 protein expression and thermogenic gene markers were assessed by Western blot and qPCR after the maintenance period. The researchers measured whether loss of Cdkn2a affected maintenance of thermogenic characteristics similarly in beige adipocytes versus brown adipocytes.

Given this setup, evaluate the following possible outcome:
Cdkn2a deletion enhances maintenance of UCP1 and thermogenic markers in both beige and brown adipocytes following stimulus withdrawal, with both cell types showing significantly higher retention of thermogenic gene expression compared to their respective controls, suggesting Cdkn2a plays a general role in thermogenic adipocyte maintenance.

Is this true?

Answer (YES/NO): NO